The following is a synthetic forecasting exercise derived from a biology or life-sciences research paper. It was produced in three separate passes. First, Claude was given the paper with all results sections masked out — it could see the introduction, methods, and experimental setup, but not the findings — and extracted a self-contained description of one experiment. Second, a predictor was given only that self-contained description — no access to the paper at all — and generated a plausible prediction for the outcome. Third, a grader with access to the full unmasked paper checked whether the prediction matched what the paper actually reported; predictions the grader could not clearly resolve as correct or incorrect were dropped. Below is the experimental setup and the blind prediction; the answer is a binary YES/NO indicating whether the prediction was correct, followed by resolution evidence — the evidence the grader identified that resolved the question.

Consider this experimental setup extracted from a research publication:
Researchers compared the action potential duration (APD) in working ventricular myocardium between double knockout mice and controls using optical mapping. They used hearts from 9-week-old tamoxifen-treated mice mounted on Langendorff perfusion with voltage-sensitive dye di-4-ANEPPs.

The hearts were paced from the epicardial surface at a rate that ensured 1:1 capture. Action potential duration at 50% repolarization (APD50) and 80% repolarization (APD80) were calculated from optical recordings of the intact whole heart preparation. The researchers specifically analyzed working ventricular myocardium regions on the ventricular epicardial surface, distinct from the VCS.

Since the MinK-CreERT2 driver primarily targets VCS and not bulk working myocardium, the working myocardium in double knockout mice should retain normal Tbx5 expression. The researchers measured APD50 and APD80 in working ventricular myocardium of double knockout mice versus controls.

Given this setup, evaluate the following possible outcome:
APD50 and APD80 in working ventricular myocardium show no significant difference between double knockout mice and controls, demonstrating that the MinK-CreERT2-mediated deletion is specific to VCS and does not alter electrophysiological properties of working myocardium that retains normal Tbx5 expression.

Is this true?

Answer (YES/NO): YES